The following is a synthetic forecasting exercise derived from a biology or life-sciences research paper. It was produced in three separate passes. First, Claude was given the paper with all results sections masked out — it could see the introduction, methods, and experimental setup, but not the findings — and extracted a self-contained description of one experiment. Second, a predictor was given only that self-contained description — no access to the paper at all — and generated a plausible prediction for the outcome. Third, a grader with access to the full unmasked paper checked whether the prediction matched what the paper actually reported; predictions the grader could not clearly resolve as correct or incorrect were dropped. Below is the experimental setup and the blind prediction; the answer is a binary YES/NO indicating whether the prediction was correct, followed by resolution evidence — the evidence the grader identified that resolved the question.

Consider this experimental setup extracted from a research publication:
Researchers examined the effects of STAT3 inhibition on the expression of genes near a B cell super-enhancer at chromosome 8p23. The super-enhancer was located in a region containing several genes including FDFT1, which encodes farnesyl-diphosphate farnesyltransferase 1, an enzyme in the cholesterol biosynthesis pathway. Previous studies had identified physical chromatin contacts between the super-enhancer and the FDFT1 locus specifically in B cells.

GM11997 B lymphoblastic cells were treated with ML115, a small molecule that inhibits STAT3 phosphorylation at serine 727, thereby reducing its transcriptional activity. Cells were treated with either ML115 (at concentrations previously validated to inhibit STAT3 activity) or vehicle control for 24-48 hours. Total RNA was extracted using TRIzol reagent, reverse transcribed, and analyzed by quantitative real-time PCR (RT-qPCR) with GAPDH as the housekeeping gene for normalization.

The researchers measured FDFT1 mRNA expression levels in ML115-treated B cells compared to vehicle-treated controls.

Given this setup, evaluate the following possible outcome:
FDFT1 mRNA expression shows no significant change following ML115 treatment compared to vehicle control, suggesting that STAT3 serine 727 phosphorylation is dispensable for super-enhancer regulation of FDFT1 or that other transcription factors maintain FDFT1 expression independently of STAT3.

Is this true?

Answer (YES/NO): NO